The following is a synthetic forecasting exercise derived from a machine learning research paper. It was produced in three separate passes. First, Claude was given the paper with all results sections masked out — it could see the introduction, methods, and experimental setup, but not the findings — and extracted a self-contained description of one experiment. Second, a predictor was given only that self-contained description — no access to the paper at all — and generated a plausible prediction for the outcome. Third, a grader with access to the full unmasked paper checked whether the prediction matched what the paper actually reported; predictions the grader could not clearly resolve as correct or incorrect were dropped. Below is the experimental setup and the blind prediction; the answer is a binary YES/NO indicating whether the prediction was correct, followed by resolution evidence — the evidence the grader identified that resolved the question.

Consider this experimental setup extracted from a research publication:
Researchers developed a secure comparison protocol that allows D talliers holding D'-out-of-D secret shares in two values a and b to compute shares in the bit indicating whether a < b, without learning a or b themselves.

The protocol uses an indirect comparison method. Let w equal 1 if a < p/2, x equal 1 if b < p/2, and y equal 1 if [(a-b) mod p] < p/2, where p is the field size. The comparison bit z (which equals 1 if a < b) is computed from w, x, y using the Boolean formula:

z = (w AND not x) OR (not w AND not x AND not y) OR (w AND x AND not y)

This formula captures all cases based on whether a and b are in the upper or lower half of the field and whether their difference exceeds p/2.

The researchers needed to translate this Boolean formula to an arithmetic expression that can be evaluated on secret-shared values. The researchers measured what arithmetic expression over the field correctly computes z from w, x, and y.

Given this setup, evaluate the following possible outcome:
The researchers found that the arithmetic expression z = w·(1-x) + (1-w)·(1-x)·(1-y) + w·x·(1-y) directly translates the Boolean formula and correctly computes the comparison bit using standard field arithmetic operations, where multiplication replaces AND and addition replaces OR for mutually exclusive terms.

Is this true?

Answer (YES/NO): YES